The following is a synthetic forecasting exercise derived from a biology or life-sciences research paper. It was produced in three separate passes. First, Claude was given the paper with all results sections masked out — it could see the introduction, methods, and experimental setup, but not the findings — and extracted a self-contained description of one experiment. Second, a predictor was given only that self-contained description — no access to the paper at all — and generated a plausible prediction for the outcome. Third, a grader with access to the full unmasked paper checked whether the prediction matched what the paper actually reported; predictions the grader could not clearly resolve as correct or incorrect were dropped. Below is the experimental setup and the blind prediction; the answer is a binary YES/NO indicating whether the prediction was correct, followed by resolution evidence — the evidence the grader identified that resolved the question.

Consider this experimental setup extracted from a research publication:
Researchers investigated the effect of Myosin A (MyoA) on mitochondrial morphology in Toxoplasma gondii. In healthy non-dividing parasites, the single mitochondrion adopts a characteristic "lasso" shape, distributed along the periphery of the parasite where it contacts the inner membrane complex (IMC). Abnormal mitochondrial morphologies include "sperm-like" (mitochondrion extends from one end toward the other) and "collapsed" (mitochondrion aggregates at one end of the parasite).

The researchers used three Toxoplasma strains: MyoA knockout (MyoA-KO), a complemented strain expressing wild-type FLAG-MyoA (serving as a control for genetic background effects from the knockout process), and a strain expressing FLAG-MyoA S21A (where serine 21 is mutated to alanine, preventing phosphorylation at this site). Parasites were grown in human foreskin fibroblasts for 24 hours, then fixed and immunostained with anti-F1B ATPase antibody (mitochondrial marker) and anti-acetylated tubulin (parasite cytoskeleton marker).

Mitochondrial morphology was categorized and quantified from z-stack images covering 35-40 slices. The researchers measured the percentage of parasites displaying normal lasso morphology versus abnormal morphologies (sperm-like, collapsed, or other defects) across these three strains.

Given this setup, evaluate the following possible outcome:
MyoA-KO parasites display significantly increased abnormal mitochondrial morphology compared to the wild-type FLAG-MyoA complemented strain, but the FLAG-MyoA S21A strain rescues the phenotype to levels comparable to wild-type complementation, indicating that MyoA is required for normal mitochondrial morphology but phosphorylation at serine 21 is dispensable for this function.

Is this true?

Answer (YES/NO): NO